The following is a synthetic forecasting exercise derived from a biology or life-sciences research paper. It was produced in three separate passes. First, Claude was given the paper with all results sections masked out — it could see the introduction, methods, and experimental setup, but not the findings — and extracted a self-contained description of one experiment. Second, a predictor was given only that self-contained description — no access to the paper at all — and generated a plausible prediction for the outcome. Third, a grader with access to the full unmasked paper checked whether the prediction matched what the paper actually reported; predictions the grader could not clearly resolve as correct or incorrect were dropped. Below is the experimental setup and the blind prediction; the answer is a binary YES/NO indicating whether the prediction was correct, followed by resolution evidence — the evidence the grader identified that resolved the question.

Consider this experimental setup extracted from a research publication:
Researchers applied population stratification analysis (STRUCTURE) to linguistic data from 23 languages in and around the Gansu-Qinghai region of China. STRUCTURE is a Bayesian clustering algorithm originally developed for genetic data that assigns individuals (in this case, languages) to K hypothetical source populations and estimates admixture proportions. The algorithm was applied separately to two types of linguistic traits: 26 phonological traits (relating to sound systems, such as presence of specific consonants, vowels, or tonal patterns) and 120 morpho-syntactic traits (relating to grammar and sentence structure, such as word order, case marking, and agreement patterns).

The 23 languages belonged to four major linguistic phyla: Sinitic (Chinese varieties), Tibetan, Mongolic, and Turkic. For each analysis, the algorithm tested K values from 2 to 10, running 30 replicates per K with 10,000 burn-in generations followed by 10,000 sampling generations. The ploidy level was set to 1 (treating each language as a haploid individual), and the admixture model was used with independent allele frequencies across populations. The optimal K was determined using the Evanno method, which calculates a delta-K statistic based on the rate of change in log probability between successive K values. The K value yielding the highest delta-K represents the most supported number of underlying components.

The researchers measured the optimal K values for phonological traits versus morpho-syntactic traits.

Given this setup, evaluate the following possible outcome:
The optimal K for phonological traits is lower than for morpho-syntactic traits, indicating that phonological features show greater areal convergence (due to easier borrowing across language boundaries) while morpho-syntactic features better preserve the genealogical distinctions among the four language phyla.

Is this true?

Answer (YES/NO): NO